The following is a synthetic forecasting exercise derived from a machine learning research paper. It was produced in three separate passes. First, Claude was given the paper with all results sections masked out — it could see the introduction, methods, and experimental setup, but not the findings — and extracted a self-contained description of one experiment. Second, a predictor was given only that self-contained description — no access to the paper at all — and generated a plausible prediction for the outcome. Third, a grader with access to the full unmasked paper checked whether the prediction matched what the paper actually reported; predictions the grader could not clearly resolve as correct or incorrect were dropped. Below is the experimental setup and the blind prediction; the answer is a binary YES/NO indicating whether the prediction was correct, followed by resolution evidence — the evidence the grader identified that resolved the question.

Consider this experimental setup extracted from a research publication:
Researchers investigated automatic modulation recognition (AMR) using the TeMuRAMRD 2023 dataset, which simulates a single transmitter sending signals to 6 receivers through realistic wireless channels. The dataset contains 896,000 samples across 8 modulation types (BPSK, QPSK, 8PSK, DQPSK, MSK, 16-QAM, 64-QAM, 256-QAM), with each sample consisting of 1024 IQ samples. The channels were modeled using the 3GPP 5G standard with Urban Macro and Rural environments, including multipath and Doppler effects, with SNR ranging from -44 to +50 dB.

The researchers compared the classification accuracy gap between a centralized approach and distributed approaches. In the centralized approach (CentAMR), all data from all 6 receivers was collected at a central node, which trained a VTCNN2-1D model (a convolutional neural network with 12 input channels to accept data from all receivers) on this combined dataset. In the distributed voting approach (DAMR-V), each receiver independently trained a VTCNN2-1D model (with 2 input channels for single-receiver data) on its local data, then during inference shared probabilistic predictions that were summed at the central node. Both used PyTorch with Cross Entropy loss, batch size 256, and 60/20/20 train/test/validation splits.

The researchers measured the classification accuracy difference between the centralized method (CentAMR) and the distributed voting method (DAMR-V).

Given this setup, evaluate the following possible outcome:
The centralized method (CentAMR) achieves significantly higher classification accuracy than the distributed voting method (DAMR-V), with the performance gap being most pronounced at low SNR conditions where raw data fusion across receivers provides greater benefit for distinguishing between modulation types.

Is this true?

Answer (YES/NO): NO